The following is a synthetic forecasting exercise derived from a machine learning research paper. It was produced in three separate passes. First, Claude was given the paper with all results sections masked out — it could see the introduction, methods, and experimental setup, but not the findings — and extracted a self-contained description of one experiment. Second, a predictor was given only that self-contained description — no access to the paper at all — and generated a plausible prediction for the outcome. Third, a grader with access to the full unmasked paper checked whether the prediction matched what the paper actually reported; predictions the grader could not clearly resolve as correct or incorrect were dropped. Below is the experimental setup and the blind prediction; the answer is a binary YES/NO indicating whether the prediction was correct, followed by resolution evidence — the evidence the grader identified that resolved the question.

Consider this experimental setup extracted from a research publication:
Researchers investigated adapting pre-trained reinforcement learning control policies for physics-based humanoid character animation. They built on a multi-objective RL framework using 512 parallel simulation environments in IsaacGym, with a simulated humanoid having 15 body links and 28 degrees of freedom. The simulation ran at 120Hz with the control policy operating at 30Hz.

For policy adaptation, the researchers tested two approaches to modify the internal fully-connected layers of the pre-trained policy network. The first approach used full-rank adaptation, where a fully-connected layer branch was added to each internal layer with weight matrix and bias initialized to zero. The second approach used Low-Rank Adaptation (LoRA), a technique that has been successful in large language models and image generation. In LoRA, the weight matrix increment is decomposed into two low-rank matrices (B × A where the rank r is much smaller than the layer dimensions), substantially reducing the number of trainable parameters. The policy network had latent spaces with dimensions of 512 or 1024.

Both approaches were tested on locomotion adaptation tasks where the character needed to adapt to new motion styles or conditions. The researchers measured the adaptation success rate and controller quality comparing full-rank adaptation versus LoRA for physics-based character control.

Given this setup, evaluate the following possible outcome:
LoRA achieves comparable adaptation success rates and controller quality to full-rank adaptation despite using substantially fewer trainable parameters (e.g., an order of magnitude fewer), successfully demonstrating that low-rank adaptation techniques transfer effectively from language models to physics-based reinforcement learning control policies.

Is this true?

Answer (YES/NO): NO